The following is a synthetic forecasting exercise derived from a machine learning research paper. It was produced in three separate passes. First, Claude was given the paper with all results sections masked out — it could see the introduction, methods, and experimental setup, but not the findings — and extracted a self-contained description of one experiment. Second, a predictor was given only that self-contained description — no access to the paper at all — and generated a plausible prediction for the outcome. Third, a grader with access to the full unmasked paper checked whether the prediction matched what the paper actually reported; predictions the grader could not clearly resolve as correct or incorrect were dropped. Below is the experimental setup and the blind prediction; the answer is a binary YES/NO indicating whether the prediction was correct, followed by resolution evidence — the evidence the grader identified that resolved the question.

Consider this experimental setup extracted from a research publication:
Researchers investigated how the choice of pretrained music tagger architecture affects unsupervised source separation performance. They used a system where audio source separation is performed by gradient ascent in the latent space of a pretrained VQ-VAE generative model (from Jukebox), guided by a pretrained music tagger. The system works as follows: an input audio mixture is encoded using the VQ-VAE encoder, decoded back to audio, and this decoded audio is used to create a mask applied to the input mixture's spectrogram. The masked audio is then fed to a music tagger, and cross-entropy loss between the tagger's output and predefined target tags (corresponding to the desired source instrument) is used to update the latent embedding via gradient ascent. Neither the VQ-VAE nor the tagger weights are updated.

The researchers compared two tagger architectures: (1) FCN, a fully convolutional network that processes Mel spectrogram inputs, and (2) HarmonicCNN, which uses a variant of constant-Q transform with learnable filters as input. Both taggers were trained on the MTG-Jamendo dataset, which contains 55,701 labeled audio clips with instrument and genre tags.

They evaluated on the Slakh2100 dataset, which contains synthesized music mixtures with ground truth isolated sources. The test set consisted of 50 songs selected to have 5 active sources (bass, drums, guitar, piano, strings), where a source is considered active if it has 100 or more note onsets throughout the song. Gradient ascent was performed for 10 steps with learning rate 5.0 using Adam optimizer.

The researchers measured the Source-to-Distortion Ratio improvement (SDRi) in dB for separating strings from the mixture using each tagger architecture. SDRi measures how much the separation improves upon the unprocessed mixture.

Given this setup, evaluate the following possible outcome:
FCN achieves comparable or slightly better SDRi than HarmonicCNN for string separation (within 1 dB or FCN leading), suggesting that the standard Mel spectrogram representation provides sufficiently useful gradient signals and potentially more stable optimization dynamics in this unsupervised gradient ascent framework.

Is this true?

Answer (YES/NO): NO